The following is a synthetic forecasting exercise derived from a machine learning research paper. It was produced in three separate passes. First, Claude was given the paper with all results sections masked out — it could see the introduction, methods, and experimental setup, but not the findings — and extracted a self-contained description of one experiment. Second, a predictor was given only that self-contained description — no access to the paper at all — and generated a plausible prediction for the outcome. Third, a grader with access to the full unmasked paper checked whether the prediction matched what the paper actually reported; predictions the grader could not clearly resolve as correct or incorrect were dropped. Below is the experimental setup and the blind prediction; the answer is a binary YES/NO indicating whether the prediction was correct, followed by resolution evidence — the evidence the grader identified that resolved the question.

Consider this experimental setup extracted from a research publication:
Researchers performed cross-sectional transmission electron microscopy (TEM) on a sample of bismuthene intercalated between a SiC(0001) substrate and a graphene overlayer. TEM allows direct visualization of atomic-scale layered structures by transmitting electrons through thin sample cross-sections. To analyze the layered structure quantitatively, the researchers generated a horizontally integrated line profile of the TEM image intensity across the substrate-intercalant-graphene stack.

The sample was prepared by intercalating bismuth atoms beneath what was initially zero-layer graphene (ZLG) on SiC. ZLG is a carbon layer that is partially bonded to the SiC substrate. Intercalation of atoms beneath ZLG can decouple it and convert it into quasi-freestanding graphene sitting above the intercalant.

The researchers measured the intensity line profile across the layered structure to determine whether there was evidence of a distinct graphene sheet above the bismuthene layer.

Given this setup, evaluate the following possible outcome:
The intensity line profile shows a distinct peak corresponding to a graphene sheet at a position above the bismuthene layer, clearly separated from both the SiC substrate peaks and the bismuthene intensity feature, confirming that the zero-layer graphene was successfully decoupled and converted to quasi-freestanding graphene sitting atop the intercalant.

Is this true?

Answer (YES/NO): NO